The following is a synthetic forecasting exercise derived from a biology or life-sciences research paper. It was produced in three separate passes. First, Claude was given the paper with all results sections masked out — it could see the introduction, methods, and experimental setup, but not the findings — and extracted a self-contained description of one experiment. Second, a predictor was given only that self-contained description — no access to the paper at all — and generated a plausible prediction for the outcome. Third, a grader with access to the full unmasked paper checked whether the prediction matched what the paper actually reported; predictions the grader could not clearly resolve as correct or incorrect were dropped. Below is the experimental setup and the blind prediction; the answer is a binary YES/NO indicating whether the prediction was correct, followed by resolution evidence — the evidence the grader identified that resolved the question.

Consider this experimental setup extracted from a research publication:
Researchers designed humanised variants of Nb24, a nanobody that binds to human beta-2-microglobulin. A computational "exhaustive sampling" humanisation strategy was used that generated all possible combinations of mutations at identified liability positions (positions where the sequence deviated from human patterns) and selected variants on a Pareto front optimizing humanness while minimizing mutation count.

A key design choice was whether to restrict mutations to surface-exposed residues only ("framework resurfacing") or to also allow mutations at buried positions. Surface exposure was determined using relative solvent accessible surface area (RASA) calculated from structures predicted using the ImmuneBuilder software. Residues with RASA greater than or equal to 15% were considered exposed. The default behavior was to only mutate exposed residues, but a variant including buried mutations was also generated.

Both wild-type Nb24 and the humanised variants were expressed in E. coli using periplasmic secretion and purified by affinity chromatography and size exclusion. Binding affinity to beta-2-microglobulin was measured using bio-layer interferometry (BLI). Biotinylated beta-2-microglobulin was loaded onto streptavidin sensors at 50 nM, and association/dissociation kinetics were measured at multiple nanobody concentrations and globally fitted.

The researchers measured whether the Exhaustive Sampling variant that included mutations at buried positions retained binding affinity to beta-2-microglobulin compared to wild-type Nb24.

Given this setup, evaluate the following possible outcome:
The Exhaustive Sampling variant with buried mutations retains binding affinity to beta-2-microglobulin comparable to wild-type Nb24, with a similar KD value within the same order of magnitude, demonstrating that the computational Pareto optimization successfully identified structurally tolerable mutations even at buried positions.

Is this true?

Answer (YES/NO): NO